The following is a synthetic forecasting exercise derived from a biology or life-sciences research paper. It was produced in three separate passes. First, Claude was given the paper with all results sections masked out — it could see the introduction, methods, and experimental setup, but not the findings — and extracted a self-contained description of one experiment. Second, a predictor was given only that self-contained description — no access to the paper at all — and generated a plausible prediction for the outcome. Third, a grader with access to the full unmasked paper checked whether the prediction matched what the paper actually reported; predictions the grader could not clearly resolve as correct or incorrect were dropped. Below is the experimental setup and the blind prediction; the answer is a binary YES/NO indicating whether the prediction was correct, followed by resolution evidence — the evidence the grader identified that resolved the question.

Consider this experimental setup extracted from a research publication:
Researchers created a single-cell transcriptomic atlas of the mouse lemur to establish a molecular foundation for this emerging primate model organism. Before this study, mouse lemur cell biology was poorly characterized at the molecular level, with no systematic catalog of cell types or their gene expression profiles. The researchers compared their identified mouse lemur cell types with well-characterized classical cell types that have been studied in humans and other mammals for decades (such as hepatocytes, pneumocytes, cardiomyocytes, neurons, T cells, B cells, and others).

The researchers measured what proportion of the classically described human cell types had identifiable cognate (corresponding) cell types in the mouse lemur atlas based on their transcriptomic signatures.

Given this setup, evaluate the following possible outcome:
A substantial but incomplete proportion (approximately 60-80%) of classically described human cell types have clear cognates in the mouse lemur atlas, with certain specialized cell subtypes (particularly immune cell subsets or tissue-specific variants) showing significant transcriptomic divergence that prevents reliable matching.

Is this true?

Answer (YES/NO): NO